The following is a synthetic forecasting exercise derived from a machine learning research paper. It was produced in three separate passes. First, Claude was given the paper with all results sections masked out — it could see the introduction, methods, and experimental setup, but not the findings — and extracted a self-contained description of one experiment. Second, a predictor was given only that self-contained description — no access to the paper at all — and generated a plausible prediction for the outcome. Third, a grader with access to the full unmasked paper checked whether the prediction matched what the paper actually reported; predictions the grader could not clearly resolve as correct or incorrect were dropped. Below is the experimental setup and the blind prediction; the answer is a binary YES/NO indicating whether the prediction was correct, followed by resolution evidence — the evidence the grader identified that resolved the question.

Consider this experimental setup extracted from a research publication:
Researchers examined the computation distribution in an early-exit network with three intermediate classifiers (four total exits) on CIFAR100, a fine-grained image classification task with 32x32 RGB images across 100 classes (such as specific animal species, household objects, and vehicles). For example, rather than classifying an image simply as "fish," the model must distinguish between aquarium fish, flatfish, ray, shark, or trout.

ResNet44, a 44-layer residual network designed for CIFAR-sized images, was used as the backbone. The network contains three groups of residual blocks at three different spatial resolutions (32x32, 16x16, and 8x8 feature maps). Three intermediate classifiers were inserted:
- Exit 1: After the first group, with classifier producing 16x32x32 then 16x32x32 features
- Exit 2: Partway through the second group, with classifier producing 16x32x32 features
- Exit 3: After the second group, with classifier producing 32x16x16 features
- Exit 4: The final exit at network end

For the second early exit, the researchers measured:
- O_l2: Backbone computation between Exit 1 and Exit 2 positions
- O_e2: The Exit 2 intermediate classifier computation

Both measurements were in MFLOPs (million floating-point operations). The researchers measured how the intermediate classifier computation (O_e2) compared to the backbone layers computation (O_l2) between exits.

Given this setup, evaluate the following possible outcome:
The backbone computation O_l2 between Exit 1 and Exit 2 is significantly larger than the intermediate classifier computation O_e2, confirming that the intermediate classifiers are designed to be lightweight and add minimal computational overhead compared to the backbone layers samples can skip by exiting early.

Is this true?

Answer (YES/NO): YES